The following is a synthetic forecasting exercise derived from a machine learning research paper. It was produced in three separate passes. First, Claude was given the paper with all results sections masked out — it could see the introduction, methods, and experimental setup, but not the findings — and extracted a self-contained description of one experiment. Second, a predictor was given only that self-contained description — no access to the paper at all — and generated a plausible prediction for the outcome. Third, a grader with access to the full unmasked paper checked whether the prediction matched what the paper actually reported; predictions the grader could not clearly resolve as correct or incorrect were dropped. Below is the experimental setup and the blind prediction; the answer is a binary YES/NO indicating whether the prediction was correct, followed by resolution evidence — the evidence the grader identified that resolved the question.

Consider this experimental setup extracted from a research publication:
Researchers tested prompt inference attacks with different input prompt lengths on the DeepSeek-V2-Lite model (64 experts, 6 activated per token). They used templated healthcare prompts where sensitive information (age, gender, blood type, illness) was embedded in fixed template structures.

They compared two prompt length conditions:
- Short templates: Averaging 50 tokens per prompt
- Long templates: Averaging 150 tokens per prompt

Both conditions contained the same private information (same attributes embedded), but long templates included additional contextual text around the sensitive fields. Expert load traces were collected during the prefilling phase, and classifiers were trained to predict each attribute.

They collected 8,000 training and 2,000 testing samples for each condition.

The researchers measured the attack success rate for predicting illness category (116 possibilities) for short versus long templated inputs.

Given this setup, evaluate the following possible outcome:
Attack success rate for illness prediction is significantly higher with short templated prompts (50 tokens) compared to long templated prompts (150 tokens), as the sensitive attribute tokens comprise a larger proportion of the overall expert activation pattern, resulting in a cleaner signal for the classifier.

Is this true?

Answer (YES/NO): YES